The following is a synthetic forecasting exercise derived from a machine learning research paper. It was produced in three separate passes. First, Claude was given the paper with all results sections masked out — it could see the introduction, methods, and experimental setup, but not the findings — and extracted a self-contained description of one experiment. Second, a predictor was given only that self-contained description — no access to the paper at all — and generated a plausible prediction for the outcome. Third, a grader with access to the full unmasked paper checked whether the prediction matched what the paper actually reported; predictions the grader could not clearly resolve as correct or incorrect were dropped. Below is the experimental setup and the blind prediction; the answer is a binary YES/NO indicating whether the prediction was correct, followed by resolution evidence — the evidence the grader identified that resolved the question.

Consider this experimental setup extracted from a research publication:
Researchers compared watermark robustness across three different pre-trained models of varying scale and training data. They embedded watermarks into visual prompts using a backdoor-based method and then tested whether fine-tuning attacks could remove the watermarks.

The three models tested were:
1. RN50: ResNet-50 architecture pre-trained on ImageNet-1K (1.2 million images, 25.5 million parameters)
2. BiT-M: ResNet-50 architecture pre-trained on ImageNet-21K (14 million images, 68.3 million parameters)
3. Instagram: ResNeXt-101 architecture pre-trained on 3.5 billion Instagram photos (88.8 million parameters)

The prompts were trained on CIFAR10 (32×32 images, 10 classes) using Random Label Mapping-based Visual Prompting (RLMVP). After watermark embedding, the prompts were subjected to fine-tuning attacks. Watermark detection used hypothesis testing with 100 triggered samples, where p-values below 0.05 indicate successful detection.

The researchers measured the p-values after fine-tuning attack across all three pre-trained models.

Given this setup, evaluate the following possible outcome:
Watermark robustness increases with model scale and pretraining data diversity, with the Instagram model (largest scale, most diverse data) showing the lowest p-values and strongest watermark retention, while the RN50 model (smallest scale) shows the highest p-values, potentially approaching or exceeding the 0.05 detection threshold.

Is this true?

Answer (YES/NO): NO